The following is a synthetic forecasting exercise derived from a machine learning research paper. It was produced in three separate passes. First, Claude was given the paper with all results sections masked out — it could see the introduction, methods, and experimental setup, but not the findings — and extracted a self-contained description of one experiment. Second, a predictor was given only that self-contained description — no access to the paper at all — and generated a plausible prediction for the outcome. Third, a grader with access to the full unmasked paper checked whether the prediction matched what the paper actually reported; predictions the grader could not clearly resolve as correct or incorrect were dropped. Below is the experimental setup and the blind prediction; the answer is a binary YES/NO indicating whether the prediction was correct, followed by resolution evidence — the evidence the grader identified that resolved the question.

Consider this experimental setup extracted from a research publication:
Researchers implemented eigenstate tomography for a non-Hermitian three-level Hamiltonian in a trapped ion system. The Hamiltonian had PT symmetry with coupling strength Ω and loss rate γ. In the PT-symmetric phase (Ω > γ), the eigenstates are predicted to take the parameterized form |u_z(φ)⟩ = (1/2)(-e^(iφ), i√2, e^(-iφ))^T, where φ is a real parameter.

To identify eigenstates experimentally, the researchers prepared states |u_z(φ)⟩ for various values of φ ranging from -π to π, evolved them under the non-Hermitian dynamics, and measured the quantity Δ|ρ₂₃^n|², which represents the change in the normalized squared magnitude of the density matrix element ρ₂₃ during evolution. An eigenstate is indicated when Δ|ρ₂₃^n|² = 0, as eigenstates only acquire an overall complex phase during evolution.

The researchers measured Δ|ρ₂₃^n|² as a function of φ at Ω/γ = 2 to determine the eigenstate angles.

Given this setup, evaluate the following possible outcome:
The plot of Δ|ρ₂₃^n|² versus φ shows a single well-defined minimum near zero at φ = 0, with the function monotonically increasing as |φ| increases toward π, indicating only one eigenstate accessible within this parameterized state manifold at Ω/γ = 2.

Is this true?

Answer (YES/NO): NO